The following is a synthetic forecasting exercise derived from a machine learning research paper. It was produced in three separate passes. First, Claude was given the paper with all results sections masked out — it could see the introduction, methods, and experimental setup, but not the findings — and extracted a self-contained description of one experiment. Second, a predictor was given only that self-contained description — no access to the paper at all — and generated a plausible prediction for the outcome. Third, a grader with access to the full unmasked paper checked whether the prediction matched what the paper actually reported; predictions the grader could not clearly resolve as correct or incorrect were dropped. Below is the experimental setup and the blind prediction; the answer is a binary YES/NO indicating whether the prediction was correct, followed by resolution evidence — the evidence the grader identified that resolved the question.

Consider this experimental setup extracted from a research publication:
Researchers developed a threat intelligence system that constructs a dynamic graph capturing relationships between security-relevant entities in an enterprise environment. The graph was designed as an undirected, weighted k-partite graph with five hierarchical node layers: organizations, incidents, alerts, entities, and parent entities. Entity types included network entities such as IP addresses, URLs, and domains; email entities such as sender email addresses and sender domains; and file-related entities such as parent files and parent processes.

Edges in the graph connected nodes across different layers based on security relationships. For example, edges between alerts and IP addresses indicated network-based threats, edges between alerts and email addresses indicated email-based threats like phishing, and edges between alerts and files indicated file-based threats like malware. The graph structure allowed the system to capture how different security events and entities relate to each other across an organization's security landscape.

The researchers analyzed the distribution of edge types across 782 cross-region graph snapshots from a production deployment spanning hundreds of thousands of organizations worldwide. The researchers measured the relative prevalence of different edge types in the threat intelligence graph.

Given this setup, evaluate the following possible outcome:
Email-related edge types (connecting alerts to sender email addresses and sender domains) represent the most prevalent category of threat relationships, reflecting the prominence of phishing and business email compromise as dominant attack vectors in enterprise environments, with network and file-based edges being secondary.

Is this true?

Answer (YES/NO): YES